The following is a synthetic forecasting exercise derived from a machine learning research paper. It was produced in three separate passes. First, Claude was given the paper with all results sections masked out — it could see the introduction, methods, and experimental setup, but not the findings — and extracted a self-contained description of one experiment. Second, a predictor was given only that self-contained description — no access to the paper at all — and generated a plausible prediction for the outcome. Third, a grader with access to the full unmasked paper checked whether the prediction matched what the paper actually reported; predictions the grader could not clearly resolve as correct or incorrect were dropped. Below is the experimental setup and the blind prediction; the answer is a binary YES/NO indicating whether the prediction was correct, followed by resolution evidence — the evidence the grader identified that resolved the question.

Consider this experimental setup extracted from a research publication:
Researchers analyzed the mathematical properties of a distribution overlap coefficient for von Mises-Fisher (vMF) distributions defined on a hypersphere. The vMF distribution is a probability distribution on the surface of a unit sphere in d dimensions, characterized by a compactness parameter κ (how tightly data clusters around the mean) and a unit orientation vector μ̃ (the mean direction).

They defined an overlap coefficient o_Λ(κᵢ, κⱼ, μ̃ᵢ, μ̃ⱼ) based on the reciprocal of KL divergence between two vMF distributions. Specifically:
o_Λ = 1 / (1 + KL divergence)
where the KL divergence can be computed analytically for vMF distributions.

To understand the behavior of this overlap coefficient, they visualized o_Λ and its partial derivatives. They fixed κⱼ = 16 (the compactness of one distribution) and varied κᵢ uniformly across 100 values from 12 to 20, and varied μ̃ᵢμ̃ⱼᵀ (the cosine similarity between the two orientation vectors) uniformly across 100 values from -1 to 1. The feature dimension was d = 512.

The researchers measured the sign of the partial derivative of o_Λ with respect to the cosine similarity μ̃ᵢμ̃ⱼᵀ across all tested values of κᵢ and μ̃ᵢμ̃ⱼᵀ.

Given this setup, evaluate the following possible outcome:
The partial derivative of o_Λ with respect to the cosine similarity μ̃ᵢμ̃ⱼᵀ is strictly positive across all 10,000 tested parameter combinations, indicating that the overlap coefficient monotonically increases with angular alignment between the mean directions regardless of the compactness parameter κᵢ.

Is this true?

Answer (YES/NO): NO